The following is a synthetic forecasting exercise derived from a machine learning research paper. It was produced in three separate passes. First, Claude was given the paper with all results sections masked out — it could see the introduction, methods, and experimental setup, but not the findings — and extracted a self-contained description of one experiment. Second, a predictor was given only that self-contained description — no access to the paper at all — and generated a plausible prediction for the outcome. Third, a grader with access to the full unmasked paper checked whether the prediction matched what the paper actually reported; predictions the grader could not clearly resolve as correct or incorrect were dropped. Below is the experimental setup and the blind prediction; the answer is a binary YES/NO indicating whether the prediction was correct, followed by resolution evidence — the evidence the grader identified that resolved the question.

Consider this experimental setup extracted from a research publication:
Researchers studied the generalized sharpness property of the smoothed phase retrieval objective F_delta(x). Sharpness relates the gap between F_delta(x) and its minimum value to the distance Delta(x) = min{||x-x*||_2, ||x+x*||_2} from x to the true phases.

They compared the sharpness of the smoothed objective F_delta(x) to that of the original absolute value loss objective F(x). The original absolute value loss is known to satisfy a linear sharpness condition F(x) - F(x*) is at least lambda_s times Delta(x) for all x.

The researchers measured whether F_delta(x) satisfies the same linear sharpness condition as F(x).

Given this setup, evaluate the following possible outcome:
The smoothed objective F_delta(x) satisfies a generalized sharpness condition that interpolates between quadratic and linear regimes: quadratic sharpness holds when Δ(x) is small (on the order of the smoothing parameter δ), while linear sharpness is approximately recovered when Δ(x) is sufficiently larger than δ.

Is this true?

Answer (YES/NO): YES